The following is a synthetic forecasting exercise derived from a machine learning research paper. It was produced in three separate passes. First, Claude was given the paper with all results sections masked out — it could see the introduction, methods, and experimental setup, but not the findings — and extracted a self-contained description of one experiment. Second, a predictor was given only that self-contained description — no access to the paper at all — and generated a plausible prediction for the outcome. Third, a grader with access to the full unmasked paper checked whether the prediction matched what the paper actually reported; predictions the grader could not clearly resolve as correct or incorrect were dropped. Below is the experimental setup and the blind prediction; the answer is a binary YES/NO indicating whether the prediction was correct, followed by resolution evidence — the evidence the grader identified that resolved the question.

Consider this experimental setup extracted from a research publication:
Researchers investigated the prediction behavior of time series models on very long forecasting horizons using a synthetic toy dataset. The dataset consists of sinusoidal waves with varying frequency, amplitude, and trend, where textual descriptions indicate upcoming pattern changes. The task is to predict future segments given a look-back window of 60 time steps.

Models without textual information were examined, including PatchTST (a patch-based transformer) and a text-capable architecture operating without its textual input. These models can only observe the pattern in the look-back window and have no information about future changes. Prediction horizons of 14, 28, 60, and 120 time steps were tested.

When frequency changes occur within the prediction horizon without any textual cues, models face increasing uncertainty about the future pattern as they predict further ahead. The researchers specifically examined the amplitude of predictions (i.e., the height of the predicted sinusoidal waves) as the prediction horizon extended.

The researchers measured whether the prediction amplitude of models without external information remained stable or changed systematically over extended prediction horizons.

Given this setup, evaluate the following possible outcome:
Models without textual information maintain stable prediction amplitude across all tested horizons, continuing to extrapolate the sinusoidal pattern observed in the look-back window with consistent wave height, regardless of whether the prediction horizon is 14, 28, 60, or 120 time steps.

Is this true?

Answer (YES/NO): NO